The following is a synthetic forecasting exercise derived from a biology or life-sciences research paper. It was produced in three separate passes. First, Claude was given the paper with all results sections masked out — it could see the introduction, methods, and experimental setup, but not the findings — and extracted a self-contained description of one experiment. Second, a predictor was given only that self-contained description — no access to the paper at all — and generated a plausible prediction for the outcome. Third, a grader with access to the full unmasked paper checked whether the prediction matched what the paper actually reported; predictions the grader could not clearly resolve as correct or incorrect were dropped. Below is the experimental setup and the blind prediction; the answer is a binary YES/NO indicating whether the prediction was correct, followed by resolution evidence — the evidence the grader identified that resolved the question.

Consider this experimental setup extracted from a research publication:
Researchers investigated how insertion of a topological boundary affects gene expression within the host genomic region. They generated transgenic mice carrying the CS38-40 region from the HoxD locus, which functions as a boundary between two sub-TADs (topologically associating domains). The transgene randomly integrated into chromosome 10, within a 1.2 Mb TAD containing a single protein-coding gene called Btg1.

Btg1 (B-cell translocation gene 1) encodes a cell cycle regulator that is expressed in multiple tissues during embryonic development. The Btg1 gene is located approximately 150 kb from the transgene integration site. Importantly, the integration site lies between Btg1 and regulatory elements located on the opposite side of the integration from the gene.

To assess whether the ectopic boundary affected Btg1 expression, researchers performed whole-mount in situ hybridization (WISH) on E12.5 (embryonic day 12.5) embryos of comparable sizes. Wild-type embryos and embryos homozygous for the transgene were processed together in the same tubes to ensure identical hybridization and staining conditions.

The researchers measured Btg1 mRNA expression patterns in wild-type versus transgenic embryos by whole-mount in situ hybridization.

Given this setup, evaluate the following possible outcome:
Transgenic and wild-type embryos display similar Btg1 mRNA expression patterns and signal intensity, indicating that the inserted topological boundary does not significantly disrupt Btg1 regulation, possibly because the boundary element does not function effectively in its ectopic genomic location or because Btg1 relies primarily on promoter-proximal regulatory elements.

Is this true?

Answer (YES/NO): NO